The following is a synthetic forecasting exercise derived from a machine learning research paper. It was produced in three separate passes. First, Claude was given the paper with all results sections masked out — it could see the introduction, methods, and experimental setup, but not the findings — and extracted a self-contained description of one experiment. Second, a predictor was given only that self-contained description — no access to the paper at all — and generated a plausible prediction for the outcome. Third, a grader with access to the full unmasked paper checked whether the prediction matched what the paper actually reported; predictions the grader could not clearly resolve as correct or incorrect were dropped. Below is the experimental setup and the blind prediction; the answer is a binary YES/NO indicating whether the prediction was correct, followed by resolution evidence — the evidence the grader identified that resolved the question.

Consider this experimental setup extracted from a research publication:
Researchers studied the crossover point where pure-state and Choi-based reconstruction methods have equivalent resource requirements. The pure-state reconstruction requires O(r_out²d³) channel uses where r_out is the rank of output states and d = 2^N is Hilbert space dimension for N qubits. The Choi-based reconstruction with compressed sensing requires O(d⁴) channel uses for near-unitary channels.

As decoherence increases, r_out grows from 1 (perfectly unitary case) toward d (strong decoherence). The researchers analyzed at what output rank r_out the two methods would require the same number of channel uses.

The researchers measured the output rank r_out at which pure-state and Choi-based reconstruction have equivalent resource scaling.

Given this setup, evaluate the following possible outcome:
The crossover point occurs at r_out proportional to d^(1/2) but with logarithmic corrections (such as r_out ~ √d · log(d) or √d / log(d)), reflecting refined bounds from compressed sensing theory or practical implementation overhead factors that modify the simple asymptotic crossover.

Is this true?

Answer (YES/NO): NO